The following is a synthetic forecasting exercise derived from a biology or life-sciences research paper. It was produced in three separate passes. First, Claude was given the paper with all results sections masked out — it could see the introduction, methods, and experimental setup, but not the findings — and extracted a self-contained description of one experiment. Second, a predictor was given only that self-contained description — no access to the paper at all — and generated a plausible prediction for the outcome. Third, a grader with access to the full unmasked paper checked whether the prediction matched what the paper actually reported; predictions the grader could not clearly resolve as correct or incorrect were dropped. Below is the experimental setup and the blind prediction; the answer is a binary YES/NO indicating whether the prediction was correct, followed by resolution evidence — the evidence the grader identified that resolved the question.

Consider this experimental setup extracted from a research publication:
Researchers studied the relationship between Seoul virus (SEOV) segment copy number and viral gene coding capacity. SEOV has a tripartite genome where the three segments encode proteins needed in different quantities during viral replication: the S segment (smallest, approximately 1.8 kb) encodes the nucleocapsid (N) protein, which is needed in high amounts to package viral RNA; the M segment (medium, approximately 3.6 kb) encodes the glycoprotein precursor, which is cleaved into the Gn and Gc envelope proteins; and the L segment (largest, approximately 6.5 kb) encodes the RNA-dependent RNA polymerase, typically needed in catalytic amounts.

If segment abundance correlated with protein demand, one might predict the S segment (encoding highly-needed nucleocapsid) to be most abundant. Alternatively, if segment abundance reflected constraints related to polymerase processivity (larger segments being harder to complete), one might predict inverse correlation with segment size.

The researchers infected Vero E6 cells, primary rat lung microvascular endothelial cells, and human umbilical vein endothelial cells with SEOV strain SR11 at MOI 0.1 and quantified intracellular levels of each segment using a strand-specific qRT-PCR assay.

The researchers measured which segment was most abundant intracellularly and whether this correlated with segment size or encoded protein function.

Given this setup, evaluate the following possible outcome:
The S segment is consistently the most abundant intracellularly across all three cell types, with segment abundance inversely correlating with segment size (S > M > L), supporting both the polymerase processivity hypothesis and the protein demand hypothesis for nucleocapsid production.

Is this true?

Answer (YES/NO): NO